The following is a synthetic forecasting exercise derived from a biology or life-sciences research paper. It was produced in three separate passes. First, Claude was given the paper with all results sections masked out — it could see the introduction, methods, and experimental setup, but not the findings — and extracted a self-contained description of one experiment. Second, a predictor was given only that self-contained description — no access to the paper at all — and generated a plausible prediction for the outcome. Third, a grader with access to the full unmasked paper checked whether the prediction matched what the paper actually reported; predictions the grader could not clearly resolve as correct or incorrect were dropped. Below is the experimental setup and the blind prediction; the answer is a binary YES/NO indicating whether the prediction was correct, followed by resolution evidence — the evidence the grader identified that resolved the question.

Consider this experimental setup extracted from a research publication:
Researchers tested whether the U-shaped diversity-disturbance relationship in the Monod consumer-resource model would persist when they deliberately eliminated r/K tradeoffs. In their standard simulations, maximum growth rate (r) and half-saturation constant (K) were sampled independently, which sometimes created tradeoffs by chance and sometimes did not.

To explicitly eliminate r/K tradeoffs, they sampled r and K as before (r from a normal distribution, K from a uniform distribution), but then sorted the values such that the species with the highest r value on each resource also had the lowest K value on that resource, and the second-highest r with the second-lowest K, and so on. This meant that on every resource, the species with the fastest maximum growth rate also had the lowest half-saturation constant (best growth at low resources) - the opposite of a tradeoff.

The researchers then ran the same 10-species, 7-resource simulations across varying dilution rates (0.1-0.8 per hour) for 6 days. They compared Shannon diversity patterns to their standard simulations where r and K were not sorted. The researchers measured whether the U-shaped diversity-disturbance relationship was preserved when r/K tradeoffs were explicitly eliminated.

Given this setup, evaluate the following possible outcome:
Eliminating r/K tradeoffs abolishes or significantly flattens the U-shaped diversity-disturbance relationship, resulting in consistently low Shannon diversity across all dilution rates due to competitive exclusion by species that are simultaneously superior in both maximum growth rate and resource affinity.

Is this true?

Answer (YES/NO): NO